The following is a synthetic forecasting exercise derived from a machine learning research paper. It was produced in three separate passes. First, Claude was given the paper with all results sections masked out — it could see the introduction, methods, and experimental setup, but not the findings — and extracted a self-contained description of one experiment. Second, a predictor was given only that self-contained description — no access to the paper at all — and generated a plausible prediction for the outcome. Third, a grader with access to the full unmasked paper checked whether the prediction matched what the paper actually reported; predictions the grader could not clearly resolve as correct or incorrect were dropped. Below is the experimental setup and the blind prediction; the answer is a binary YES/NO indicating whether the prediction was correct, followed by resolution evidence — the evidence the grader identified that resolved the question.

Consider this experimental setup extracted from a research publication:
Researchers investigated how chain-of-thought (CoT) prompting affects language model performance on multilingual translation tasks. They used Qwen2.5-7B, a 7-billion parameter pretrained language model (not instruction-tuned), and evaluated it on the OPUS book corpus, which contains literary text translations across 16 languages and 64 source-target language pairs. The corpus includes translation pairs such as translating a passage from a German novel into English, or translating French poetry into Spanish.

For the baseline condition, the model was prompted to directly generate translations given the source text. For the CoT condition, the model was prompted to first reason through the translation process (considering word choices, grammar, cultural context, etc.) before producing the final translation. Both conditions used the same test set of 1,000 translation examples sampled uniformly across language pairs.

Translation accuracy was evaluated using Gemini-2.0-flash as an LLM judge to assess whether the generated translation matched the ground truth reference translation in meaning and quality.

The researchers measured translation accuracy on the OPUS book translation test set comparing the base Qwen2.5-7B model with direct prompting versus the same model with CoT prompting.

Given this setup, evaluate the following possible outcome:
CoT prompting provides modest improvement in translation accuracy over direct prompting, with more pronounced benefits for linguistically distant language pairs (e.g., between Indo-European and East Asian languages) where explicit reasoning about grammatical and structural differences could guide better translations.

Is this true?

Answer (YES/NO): NO